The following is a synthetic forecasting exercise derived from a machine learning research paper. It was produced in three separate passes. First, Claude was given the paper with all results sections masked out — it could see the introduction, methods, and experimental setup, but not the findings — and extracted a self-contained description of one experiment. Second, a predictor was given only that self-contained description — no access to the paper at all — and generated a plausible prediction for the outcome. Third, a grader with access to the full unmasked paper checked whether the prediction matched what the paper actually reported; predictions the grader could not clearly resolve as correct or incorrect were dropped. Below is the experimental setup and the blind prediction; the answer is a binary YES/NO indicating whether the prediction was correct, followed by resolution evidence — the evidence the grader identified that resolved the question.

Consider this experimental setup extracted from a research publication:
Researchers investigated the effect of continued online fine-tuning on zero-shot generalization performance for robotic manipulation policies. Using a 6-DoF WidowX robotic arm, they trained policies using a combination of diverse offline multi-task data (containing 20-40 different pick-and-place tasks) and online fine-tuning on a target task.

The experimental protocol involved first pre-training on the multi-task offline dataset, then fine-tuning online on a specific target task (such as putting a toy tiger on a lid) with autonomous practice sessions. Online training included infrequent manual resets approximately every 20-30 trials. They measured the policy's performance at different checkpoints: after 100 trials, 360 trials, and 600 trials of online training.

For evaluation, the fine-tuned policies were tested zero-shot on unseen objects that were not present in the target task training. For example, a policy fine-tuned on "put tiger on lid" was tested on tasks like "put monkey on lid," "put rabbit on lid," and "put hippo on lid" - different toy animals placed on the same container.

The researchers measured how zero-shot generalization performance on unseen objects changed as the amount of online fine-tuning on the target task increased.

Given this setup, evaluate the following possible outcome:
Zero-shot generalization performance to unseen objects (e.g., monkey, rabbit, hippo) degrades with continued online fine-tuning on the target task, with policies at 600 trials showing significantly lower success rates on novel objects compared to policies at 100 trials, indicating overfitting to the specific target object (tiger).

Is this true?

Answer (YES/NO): YES